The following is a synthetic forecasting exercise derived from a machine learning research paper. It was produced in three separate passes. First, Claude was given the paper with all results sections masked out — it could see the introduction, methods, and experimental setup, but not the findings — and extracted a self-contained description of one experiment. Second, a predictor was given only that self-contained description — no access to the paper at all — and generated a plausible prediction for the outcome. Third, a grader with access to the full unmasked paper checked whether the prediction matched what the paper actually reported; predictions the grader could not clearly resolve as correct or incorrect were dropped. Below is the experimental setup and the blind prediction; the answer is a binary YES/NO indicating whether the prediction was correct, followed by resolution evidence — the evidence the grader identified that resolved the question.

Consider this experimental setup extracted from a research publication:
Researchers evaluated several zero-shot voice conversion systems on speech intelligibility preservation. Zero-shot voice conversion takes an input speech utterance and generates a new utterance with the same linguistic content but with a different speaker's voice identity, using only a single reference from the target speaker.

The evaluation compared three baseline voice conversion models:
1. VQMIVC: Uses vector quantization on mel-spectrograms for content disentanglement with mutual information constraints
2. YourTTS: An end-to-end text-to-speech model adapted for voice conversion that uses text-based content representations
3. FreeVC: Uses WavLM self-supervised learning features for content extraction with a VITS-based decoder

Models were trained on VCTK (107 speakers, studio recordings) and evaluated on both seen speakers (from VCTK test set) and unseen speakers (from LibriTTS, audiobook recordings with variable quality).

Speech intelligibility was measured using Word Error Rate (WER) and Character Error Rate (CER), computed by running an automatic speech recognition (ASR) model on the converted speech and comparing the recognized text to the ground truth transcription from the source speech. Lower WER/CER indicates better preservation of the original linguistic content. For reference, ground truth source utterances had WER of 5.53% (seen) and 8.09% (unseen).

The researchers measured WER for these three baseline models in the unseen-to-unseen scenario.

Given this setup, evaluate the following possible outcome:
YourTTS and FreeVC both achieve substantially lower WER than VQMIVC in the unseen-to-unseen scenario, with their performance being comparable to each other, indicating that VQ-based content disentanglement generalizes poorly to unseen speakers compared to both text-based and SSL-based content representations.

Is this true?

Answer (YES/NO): NO